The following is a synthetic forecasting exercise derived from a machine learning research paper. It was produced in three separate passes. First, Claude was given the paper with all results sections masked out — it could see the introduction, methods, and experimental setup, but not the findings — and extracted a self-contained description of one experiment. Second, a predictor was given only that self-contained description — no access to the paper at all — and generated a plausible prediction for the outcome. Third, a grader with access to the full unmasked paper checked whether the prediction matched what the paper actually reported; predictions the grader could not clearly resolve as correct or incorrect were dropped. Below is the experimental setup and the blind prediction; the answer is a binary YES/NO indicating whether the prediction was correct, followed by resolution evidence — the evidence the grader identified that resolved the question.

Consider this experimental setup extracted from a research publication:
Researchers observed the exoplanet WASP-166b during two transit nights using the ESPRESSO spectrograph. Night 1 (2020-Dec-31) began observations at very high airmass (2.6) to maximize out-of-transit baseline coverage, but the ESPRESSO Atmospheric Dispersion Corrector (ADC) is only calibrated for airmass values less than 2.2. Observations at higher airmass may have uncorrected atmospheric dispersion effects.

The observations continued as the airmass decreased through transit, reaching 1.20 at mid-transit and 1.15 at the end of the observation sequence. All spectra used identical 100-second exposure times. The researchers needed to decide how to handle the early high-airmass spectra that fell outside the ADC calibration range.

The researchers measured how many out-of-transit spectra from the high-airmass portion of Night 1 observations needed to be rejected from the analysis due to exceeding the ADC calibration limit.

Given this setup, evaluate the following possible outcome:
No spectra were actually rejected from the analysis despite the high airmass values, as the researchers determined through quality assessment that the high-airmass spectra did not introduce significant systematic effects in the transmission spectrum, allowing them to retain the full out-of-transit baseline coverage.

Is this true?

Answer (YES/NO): NO